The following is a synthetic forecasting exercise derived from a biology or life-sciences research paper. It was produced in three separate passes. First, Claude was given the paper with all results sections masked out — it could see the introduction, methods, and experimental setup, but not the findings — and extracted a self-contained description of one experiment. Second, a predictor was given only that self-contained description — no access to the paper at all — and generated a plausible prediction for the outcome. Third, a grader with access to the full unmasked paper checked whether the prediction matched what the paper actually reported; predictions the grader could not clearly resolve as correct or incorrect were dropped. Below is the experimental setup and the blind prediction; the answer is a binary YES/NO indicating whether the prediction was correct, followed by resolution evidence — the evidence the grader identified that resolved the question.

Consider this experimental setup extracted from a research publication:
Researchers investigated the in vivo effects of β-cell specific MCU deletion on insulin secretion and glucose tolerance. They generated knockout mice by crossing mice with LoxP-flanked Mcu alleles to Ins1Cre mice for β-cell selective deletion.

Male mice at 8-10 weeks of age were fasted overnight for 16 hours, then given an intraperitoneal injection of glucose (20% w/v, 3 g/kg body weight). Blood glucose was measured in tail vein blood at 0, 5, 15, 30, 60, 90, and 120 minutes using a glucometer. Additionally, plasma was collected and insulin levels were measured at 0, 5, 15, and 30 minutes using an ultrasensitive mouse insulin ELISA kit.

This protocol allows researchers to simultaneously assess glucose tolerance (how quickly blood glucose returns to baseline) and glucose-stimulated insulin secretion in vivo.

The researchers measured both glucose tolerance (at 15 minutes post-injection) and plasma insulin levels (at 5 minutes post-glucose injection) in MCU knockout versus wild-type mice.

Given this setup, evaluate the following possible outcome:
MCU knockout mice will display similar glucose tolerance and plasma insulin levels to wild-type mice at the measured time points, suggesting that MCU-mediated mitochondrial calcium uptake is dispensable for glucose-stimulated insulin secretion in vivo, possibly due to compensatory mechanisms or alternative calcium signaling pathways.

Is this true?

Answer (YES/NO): NO